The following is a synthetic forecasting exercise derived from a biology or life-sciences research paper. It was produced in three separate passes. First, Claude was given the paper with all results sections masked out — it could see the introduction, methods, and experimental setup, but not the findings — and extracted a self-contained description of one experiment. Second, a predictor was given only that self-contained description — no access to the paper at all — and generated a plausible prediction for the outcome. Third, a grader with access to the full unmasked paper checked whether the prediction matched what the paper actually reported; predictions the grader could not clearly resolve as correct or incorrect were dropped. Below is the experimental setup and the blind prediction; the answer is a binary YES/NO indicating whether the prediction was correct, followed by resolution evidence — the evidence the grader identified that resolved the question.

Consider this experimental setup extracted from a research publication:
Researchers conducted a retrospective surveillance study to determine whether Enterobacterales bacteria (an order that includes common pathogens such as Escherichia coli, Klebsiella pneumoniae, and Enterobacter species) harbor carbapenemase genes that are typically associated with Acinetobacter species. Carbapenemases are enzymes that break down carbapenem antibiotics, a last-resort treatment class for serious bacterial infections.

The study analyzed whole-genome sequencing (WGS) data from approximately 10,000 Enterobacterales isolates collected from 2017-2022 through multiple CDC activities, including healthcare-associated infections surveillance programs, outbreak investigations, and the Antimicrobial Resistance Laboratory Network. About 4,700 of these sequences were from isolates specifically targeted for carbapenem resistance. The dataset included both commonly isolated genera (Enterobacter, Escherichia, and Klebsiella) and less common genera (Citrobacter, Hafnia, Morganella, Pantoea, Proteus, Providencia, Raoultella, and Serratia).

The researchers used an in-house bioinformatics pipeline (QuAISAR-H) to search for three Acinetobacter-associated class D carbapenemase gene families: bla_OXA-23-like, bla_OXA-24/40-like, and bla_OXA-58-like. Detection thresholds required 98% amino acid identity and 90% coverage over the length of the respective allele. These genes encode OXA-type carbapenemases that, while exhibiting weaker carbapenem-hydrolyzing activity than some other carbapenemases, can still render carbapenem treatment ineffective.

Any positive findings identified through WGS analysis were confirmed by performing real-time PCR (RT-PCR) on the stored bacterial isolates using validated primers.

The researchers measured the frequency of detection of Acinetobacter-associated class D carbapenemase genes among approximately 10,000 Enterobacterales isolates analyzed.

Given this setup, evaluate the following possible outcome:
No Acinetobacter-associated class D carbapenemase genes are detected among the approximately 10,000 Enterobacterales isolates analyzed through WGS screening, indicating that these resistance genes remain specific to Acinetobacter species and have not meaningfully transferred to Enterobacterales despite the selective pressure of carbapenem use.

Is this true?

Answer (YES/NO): NO